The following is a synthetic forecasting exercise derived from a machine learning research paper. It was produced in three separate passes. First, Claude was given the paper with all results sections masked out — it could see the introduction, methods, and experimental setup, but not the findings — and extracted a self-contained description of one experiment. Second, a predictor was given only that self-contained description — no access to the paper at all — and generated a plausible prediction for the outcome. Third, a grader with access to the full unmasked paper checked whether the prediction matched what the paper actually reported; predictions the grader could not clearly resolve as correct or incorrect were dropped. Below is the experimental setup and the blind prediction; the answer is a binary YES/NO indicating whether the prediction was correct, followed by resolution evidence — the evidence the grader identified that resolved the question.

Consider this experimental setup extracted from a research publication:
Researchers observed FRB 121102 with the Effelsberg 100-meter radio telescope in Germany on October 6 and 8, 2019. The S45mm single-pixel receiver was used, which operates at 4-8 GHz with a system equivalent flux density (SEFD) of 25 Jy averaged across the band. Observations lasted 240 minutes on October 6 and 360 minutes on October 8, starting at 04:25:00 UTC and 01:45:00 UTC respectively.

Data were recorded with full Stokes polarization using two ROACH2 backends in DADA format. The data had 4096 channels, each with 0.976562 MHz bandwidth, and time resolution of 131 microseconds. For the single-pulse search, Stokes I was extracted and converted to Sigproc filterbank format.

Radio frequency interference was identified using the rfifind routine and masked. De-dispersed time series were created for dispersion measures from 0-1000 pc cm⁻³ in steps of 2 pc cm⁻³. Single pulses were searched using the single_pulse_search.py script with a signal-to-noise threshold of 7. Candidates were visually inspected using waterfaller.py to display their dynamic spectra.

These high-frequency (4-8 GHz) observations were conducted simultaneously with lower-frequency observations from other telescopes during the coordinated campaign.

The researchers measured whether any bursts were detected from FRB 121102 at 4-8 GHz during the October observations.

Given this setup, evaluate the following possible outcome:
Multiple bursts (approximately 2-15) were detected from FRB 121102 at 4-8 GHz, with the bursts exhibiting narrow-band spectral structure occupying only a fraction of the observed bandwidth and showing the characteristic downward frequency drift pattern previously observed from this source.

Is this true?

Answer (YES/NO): NO